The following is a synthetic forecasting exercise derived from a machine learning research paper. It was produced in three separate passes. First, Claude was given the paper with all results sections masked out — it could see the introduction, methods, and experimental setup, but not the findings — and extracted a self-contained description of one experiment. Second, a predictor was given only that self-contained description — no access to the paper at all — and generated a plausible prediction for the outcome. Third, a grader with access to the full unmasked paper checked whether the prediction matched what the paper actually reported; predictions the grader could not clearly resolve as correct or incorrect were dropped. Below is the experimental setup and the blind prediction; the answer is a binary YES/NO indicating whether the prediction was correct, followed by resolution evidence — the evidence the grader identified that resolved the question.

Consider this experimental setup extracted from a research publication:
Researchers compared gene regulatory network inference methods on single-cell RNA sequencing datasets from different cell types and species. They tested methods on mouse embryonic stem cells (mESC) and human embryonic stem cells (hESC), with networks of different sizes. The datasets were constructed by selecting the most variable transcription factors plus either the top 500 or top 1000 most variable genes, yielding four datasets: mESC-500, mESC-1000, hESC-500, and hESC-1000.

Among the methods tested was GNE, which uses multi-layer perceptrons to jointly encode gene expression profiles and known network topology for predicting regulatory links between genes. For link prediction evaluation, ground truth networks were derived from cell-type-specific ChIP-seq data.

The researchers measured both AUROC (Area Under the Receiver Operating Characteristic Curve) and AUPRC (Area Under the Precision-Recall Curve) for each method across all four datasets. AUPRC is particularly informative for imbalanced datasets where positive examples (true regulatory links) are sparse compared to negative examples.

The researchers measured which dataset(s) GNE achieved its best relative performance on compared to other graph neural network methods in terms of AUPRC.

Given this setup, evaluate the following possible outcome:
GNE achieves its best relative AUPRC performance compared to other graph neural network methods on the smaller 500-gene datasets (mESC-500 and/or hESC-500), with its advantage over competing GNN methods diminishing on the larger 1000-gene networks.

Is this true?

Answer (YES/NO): NO